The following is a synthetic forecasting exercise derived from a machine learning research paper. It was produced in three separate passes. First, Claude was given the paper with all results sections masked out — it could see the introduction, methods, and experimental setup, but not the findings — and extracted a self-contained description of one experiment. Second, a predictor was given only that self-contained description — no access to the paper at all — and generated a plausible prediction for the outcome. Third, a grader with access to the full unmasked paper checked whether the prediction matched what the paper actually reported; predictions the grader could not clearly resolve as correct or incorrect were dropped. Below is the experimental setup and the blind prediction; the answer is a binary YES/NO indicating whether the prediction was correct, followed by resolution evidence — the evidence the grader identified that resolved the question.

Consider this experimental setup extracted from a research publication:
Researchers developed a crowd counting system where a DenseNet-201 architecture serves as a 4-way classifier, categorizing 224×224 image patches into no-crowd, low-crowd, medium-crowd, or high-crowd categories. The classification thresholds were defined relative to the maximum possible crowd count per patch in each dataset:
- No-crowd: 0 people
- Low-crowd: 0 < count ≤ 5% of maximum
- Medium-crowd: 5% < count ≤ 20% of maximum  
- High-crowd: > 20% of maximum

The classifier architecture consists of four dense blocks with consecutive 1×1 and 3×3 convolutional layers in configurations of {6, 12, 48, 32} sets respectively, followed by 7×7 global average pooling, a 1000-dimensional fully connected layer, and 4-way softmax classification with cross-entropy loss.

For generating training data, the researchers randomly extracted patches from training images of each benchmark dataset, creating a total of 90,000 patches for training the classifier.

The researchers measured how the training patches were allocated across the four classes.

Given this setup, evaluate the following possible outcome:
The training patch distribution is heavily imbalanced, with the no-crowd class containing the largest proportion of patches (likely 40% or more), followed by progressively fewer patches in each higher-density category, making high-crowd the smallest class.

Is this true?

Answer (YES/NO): NO